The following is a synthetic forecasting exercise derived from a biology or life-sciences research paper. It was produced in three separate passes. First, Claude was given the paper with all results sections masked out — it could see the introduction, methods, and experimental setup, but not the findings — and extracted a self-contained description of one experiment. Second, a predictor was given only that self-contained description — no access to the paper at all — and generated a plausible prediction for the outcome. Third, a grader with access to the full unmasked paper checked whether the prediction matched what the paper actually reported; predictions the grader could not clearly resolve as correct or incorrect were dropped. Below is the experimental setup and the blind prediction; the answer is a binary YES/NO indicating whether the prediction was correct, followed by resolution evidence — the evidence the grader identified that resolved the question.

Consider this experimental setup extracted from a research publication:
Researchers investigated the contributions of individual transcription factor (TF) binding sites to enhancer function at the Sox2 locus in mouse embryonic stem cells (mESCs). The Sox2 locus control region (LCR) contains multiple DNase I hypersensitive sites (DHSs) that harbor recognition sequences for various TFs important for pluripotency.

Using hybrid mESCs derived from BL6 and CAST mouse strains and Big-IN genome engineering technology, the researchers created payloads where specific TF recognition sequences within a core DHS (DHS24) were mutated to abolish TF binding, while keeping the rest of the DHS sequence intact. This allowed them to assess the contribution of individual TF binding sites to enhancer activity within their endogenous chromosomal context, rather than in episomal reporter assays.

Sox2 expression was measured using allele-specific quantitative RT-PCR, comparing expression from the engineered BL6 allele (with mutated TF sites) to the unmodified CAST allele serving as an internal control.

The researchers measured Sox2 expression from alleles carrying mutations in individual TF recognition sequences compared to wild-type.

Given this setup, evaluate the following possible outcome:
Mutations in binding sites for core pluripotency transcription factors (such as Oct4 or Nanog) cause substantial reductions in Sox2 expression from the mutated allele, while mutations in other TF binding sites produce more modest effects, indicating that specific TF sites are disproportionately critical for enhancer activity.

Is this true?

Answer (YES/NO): NO